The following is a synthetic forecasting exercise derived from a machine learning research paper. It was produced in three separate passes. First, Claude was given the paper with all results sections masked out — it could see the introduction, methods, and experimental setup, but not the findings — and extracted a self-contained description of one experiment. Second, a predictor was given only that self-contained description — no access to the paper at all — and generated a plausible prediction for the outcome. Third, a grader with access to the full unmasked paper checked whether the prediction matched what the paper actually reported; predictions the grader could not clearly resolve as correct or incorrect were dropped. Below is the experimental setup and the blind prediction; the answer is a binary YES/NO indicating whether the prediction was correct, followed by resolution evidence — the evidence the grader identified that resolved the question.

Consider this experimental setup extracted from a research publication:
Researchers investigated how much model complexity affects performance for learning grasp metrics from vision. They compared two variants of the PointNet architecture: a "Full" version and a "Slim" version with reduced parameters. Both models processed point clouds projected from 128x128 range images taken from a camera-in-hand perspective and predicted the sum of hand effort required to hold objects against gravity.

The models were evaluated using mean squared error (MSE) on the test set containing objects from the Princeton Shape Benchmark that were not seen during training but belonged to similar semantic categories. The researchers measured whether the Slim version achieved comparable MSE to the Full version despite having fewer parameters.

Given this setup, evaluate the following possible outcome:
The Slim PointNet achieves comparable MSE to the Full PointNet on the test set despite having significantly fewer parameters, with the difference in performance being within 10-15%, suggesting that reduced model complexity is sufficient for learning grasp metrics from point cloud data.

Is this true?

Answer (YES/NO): YES